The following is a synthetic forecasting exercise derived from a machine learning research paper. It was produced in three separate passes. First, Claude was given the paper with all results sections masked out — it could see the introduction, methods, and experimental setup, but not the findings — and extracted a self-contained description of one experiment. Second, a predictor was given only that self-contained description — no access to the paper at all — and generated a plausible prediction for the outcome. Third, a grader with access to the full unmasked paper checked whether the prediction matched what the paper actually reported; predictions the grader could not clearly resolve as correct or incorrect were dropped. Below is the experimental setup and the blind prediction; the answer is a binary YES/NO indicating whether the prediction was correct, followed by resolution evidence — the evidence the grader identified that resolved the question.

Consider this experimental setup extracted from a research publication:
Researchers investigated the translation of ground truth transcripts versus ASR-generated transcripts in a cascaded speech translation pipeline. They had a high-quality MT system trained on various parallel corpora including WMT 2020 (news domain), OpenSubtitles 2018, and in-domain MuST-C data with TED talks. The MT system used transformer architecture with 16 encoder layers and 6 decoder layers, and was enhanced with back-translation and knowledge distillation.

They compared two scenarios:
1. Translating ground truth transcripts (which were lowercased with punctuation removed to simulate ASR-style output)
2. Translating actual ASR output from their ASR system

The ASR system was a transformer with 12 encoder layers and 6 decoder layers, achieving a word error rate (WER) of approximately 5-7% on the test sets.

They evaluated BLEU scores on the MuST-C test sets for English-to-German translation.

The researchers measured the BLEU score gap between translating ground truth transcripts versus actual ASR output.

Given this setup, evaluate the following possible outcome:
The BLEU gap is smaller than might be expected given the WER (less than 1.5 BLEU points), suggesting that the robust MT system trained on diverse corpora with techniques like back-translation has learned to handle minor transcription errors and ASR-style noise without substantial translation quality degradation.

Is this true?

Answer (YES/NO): NO